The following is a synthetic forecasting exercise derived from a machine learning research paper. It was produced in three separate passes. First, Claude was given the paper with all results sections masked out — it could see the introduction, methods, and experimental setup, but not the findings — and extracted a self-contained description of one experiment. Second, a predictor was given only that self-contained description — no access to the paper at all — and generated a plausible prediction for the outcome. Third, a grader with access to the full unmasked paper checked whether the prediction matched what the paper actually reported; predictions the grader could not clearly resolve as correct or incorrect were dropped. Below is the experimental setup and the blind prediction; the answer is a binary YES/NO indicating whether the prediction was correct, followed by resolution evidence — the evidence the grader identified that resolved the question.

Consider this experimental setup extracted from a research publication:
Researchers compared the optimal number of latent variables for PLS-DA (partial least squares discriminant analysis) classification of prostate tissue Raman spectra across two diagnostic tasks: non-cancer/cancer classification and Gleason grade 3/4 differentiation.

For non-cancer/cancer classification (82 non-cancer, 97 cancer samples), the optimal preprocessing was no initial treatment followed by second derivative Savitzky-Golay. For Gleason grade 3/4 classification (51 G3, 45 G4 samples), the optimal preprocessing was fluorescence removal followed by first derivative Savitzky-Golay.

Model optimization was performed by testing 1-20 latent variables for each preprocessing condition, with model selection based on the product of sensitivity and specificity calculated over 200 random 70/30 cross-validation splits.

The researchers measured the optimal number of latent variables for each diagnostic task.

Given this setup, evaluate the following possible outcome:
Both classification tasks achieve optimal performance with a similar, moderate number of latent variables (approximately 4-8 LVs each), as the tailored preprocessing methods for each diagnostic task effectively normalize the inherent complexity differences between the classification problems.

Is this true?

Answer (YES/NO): NO